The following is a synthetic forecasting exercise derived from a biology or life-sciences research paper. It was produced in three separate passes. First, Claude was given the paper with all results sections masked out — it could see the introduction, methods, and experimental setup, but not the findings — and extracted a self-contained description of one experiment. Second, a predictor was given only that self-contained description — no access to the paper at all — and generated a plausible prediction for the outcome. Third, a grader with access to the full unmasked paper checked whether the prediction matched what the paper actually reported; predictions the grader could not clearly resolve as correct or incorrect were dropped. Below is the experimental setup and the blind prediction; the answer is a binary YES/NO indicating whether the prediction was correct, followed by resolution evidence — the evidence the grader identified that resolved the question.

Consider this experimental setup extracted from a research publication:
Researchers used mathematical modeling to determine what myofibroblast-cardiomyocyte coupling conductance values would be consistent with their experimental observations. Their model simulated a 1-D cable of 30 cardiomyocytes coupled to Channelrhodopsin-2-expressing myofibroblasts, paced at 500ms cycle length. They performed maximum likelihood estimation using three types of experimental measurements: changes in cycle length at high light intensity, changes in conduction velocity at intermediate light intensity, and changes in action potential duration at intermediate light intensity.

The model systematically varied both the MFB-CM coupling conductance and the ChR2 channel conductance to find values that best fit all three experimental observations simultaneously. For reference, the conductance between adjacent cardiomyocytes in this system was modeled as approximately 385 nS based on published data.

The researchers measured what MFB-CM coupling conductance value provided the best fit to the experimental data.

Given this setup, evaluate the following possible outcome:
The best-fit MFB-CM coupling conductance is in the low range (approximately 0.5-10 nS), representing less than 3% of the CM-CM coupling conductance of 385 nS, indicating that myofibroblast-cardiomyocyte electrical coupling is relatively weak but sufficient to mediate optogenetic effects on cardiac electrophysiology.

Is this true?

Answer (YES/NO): YES